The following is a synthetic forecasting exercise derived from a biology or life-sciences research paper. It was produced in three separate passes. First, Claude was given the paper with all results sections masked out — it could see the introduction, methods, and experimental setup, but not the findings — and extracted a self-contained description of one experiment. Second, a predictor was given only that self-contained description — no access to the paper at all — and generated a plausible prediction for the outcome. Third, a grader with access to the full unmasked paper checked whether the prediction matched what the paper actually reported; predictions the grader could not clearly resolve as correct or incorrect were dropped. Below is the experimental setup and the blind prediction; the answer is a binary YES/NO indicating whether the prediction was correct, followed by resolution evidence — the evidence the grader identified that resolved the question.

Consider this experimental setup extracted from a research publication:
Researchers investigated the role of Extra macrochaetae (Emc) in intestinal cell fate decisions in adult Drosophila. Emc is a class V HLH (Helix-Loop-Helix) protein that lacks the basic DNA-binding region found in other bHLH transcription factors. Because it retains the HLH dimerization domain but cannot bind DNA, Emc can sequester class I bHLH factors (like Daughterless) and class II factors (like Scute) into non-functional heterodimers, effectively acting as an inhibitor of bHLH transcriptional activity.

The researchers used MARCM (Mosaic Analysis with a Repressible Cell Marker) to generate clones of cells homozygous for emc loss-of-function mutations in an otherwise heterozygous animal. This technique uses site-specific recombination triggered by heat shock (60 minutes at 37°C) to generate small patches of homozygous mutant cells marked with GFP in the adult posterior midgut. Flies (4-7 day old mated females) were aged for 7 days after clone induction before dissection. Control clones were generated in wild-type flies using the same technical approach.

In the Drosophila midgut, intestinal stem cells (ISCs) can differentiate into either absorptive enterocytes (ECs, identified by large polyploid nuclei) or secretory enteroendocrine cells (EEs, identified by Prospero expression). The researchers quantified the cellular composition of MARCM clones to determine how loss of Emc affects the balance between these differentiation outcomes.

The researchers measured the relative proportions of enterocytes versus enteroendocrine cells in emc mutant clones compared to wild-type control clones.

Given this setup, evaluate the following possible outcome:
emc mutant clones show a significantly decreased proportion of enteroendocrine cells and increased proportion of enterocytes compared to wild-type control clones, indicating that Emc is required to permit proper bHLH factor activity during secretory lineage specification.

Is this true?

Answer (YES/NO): NO